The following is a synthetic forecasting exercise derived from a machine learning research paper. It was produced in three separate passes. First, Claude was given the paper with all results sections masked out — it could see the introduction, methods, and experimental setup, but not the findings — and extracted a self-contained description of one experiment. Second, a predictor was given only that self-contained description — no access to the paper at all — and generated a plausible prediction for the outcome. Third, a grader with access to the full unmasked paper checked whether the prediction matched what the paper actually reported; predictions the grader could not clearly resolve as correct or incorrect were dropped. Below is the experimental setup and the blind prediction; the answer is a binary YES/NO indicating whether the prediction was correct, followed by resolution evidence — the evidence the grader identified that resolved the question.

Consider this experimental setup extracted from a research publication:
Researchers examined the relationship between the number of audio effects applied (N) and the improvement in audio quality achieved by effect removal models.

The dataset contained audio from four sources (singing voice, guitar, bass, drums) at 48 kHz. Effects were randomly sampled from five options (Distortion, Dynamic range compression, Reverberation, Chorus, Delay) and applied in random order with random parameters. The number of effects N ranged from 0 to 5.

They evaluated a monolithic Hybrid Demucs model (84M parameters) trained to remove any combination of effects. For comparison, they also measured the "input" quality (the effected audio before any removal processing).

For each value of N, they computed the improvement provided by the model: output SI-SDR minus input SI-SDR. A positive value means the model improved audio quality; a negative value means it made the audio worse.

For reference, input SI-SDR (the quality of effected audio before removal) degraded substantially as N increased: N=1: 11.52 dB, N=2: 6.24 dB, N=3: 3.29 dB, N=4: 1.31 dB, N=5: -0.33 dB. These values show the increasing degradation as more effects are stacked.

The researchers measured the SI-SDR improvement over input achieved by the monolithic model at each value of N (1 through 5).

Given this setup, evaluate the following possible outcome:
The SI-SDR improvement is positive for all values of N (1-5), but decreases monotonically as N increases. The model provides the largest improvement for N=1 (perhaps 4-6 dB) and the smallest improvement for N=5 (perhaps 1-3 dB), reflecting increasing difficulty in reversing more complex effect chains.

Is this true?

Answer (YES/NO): NO